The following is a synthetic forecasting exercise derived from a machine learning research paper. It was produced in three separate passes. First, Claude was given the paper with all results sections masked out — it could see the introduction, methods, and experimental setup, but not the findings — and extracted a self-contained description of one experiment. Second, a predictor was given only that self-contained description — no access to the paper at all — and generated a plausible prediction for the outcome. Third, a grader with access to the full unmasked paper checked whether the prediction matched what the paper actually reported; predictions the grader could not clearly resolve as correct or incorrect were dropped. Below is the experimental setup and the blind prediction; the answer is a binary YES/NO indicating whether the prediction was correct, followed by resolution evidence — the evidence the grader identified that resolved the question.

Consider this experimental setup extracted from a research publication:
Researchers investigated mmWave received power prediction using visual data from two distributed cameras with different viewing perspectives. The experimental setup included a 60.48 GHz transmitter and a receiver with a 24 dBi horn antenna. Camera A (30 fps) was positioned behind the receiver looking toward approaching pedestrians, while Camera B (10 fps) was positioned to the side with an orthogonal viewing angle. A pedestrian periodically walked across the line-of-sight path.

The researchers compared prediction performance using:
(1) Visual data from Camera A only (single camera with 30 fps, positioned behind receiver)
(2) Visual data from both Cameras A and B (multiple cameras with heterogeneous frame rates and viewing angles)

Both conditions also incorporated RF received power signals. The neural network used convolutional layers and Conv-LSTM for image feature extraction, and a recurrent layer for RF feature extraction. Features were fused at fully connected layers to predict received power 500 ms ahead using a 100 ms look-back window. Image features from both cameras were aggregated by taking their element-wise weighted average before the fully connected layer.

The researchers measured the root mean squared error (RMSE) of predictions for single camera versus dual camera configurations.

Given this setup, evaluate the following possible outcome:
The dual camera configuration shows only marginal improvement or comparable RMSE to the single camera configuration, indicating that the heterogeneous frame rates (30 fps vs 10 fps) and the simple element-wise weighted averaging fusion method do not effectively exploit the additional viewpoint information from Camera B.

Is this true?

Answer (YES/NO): NO